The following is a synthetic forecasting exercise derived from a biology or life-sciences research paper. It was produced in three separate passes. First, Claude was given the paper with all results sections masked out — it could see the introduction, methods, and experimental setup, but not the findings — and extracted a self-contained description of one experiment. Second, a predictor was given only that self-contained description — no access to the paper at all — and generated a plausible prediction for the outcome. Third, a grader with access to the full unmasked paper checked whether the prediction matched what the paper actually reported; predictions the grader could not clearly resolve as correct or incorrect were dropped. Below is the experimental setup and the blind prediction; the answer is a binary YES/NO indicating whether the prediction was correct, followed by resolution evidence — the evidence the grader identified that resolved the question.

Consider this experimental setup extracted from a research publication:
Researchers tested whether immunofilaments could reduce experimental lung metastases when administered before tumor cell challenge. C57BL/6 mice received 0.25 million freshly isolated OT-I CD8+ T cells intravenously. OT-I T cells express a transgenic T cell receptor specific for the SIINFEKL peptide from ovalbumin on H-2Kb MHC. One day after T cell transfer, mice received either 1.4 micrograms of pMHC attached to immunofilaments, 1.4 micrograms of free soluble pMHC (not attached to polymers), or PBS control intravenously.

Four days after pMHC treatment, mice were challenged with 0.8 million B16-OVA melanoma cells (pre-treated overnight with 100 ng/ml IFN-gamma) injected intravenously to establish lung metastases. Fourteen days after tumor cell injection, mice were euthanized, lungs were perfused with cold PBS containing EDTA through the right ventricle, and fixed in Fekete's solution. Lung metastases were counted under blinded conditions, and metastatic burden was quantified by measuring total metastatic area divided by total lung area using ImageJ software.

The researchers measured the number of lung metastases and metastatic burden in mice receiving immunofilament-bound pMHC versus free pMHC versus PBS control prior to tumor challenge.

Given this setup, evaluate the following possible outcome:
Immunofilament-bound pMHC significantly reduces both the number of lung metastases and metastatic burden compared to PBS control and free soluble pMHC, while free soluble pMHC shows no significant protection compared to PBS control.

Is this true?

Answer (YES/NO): YES